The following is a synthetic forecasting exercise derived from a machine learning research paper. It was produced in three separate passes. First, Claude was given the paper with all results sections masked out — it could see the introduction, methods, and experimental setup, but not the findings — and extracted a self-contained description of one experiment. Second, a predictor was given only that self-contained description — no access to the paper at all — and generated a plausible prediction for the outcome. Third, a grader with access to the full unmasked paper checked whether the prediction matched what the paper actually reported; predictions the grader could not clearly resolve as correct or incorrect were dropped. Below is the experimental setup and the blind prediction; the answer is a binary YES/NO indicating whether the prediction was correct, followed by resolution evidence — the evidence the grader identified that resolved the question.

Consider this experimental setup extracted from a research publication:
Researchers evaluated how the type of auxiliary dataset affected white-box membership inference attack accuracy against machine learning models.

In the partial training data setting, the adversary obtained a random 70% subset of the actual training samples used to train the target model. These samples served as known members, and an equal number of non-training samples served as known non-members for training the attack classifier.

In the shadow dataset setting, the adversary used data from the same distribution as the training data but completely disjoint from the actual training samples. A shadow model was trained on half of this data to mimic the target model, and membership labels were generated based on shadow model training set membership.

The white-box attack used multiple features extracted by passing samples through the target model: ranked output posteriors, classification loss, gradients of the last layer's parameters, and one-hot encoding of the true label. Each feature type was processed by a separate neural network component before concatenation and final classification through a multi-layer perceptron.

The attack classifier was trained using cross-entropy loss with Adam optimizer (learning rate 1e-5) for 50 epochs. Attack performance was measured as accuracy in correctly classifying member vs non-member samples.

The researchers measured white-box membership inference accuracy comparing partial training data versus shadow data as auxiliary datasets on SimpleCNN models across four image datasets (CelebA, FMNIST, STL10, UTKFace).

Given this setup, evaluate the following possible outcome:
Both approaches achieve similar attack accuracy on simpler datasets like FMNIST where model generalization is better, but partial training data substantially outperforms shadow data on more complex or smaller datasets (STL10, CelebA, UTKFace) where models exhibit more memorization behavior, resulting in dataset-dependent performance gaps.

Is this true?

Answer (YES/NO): NO